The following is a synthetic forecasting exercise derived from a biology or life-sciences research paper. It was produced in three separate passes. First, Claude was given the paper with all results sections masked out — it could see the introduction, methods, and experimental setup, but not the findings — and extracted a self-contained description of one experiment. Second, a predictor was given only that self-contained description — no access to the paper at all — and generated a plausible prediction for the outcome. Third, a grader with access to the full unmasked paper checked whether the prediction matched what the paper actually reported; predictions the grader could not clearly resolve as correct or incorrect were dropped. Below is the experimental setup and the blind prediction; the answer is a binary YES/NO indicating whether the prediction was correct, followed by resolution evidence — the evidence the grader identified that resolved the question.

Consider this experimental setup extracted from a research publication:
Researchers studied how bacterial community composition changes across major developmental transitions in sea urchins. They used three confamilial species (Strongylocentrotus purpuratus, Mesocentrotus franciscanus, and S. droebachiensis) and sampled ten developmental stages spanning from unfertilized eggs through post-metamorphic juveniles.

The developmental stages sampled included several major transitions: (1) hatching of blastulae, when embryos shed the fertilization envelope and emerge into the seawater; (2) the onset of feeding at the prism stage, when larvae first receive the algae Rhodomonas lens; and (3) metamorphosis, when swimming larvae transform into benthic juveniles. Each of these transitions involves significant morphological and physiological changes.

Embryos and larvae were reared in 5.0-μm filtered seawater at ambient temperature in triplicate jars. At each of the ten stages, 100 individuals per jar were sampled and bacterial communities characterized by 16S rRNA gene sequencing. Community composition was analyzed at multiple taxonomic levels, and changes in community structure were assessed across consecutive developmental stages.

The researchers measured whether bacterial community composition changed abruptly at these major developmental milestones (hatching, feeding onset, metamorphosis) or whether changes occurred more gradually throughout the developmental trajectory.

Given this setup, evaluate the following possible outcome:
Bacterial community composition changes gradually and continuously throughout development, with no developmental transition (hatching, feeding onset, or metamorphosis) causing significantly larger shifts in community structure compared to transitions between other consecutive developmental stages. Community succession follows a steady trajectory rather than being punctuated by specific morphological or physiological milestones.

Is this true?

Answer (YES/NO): YES